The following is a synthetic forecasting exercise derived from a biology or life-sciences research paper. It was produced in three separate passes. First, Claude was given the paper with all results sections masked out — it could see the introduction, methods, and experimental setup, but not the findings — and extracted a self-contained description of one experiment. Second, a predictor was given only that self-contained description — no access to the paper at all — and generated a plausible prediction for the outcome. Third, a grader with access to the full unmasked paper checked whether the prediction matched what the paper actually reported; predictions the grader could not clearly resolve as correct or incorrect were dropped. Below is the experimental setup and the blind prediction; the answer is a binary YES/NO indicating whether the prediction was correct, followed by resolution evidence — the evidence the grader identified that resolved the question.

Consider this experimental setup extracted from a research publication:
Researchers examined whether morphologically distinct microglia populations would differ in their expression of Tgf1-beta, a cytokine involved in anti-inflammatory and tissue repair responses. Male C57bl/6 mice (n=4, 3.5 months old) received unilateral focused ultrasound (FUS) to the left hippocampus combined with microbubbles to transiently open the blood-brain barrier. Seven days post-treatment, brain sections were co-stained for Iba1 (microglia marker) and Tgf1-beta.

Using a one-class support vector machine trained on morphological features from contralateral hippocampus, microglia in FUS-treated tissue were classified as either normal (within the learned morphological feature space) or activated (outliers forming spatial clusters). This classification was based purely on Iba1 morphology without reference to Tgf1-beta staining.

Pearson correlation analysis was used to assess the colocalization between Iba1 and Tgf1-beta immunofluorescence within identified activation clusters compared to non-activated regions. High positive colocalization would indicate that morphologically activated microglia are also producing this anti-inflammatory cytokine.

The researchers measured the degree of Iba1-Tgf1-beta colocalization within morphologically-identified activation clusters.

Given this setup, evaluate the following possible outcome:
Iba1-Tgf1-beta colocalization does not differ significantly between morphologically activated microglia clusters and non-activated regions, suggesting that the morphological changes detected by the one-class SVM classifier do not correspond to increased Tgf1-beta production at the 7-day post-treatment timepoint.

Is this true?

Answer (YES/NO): NO